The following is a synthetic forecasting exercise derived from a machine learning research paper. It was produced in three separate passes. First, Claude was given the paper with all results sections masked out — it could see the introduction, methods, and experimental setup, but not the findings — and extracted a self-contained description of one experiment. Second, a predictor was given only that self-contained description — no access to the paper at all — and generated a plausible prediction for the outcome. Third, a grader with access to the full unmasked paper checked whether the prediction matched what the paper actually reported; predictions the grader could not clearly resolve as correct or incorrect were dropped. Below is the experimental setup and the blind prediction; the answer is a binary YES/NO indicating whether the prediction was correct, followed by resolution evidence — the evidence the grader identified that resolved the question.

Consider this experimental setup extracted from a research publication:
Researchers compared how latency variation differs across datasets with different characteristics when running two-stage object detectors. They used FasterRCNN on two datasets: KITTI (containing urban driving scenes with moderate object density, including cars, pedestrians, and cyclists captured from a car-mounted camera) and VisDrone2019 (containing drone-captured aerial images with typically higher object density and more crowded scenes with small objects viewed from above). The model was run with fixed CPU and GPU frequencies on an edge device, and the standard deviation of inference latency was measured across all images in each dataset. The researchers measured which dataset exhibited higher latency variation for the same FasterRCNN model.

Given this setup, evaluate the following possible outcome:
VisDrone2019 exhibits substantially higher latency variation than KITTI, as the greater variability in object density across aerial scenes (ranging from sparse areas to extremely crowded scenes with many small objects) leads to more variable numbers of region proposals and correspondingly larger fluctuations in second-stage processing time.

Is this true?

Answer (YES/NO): YES